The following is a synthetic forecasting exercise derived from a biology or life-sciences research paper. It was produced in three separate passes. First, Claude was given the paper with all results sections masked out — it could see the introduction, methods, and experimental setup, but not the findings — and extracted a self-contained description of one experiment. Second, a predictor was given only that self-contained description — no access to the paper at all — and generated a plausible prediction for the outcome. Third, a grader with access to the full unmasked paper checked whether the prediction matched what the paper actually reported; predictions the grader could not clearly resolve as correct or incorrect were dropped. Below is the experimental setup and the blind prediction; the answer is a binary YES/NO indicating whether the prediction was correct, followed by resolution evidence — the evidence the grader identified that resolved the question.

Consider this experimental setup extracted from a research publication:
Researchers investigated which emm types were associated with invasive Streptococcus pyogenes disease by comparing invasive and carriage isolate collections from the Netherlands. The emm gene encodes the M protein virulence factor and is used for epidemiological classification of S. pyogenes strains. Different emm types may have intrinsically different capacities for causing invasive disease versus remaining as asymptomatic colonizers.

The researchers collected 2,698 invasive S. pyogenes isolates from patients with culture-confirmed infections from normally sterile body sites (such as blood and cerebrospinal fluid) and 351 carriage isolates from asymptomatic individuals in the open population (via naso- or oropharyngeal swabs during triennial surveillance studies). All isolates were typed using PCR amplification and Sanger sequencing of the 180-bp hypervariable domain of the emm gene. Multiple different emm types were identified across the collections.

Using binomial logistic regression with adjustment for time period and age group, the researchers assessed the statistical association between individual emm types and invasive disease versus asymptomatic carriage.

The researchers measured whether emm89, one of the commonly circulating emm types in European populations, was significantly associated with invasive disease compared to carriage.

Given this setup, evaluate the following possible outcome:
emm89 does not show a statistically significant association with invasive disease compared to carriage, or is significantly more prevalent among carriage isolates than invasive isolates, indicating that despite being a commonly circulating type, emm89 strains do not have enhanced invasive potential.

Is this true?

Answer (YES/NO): YES